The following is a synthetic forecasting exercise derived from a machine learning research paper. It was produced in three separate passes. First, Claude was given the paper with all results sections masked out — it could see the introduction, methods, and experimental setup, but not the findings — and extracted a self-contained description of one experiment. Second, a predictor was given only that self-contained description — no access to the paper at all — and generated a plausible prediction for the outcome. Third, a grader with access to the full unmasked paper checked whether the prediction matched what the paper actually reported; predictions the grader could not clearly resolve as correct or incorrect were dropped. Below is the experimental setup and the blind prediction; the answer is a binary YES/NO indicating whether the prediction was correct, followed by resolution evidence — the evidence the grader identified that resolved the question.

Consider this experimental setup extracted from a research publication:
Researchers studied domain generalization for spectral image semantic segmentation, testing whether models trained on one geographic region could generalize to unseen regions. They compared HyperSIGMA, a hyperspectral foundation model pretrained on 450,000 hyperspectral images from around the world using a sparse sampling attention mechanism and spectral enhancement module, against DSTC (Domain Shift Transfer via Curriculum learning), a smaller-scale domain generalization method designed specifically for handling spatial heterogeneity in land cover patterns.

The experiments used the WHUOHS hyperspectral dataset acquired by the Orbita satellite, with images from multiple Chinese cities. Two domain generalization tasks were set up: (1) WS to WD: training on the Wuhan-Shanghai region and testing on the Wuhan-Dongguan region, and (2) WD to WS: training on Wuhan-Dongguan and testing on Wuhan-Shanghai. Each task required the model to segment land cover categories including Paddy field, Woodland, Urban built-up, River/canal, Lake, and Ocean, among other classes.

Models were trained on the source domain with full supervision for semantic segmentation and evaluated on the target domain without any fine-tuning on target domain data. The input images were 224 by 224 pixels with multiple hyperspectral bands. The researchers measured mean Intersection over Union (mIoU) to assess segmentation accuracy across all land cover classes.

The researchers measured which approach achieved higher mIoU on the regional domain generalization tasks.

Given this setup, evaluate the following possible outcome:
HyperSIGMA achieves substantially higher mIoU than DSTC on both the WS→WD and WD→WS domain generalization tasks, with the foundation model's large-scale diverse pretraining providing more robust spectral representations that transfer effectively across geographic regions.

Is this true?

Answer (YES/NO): NO